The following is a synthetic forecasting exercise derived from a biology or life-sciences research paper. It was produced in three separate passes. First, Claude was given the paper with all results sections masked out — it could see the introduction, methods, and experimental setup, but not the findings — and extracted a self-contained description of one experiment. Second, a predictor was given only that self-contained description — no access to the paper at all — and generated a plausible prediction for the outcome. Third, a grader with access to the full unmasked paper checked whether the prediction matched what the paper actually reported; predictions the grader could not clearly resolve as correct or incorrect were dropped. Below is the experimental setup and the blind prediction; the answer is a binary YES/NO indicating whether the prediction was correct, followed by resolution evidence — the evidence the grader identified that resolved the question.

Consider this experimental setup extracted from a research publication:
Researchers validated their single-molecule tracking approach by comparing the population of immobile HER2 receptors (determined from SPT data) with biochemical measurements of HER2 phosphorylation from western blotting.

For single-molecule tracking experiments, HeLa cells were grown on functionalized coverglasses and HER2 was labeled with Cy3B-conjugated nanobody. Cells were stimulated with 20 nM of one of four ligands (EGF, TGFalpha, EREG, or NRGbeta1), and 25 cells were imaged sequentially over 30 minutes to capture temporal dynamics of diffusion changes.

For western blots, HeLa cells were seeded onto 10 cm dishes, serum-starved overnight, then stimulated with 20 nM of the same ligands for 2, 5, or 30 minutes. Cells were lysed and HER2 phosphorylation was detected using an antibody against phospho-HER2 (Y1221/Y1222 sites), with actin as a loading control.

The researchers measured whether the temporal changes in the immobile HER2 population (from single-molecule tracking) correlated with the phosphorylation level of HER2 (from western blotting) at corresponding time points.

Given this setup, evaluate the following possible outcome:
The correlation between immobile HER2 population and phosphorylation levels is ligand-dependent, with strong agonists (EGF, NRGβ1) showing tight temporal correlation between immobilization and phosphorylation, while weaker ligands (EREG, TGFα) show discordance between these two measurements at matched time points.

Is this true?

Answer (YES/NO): NO